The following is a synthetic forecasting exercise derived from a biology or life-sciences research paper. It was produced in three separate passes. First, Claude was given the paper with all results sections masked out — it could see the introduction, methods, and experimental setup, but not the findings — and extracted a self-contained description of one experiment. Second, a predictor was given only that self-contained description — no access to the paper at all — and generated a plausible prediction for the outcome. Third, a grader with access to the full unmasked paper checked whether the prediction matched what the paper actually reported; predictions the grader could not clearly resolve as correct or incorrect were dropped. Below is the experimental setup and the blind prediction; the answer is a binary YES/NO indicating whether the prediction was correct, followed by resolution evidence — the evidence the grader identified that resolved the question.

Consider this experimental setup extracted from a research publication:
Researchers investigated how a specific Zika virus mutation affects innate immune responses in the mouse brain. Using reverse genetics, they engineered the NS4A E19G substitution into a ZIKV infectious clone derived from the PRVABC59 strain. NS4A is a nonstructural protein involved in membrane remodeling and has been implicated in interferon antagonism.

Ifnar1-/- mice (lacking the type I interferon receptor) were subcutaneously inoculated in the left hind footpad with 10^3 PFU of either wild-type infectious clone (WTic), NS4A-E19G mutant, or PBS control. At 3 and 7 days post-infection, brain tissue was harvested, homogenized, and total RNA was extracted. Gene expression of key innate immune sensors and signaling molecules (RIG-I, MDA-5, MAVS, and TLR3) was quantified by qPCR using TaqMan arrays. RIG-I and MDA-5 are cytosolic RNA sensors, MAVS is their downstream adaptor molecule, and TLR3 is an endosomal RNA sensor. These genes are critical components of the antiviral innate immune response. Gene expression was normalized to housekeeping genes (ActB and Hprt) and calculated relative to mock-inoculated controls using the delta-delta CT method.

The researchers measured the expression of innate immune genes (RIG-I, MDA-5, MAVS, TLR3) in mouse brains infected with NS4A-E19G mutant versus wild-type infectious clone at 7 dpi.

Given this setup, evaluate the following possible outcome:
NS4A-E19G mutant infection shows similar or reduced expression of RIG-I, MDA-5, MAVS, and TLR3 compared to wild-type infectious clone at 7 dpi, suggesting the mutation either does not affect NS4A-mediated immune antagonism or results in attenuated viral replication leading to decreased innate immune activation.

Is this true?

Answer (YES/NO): NO